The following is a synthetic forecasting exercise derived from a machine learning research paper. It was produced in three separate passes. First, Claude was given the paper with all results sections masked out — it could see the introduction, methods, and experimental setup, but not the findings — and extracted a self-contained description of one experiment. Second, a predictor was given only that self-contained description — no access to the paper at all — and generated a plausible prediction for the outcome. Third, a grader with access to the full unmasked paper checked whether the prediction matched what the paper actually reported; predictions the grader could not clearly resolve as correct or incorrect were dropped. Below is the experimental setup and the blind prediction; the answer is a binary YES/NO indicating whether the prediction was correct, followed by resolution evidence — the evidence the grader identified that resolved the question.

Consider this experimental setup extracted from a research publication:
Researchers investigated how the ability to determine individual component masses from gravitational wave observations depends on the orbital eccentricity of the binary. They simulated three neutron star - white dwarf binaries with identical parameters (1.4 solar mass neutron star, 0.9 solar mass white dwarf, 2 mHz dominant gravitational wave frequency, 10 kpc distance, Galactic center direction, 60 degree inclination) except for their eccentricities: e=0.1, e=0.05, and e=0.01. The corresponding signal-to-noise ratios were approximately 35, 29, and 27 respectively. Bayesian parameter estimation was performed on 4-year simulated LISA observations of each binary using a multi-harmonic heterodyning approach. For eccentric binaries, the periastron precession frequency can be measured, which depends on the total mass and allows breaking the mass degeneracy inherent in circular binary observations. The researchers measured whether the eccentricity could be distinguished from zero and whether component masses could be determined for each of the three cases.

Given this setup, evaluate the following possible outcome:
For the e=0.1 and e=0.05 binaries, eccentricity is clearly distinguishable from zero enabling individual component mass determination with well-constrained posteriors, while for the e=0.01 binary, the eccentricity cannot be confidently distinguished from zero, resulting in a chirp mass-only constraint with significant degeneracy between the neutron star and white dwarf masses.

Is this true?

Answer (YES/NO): YES